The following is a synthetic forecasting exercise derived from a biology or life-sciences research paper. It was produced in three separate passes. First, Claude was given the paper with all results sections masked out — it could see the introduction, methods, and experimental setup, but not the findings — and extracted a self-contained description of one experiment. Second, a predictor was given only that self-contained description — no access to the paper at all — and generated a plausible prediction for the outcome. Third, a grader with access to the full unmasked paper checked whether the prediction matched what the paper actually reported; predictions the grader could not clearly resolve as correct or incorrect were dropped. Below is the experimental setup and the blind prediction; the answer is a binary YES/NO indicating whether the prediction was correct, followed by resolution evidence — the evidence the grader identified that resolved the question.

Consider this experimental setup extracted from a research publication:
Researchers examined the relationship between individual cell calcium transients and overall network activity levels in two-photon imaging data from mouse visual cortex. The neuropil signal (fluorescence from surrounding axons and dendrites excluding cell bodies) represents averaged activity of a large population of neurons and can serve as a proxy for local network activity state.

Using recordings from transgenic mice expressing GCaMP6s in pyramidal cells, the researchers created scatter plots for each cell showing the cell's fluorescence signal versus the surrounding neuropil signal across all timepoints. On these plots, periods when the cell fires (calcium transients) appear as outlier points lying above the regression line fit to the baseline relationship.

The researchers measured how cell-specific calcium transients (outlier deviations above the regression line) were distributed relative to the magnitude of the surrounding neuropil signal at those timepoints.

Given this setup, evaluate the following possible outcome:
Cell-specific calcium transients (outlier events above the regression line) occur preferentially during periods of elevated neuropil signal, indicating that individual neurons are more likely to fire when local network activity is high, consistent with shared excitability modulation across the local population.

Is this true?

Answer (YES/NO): YES